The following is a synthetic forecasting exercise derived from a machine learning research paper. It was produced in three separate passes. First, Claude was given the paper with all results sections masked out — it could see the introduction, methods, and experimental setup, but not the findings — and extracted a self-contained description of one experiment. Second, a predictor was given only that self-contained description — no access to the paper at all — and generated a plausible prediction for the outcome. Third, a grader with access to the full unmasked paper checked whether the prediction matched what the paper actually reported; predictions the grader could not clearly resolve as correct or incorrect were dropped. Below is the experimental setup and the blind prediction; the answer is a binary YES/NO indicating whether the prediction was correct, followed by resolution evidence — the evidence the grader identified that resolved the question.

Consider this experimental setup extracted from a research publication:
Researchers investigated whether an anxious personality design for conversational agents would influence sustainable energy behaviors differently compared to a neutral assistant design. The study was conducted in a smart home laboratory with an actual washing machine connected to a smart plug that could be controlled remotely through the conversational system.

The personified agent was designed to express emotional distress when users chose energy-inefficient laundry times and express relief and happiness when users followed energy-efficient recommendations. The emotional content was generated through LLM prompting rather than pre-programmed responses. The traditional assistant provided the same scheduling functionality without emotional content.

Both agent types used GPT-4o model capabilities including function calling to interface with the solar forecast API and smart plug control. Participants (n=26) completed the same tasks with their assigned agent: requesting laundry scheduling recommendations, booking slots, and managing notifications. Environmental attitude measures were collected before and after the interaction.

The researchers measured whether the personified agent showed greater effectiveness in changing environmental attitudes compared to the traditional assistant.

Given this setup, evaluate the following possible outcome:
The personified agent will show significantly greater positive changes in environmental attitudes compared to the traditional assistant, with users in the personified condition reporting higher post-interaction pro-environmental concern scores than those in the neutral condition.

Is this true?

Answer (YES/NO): NO